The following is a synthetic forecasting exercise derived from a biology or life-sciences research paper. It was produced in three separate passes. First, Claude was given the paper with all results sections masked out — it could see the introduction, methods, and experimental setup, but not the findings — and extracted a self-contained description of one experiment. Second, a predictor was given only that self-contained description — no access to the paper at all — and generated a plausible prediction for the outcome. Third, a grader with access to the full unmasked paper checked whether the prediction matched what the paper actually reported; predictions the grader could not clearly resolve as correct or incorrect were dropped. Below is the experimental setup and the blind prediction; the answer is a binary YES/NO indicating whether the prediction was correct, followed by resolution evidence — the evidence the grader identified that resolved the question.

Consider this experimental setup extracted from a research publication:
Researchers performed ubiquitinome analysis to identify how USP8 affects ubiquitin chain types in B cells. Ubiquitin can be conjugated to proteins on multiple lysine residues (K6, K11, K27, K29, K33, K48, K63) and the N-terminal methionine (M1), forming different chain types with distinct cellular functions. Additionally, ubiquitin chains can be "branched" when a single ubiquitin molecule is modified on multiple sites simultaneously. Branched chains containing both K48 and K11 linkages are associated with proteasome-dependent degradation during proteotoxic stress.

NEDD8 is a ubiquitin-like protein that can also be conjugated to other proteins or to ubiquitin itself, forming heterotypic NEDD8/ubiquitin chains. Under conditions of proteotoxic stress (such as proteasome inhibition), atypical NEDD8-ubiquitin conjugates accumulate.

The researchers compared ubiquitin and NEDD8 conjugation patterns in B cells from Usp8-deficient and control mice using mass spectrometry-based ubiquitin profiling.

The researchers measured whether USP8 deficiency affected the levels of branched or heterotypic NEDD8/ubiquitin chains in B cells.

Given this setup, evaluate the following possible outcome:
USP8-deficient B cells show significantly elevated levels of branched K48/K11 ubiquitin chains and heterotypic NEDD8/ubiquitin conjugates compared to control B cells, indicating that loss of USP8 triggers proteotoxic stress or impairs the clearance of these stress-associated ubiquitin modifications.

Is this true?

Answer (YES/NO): NO